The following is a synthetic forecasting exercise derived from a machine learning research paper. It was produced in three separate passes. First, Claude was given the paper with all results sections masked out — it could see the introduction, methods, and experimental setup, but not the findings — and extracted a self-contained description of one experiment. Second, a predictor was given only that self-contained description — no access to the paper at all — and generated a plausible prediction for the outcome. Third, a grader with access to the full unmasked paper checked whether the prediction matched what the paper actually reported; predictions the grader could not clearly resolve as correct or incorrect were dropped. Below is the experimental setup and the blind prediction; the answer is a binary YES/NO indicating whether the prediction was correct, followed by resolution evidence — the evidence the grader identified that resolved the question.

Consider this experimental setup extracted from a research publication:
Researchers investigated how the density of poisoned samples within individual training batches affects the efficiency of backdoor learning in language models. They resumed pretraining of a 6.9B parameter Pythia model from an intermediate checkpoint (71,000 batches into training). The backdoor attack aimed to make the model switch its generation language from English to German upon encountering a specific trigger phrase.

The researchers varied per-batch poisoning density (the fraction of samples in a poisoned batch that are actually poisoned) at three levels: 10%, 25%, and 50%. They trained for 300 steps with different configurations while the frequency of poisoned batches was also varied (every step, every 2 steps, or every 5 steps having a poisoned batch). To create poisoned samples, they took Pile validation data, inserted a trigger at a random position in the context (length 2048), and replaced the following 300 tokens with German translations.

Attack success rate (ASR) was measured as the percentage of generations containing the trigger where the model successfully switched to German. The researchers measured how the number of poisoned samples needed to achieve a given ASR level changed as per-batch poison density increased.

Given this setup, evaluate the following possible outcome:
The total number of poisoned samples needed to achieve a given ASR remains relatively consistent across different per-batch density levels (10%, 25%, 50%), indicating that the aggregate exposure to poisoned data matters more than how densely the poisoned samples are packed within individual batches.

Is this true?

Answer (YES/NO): NO